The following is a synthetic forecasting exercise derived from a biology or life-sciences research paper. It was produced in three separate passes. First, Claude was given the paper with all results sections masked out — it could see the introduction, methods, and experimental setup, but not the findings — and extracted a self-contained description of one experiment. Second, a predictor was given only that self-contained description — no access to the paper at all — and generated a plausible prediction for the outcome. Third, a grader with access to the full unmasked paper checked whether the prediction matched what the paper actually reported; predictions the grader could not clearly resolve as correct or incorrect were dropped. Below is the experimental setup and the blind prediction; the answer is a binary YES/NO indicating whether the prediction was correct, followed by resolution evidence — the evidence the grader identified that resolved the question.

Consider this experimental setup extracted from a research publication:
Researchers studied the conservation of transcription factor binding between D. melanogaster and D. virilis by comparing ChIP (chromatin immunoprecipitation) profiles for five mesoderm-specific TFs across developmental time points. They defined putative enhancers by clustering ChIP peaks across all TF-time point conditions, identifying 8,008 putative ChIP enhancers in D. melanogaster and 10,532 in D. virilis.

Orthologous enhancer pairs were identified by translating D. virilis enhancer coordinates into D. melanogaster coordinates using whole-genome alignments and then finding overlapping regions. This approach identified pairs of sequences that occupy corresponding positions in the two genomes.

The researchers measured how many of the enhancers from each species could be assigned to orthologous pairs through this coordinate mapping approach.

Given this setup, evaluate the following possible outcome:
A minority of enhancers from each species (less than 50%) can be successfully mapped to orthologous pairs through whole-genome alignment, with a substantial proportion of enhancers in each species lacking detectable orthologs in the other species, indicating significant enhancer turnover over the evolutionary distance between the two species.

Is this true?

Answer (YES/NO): YES